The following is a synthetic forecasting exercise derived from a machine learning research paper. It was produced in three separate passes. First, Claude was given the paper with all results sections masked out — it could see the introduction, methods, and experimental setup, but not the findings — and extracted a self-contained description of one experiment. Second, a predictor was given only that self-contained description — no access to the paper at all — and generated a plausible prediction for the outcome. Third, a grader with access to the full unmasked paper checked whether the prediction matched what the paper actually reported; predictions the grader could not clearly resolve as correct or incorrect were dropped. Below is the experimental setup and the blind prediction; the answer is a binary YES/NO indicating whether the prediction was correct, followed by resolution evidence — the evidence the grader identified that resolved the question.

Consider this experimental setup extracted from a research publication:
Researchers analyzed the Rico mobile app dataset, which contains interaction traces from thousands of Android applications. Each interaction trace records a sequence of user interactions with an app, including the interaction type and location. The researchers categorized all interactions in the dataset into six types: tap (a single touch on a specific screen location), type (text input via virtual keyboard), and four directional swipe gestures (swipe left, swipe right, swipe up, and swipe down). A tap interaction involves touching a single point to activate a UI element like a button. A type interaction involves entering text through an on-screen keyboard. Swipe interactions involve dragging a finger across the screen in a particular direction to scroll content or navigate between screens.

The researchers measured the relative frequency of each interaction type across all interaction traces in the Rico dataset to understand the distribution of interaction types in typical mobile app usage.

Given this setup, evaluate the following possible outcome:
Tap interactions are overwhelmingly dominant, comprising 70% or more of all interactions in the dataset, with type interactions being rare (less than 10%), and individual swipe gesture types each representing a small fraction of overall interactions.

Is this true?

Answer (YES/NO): YES